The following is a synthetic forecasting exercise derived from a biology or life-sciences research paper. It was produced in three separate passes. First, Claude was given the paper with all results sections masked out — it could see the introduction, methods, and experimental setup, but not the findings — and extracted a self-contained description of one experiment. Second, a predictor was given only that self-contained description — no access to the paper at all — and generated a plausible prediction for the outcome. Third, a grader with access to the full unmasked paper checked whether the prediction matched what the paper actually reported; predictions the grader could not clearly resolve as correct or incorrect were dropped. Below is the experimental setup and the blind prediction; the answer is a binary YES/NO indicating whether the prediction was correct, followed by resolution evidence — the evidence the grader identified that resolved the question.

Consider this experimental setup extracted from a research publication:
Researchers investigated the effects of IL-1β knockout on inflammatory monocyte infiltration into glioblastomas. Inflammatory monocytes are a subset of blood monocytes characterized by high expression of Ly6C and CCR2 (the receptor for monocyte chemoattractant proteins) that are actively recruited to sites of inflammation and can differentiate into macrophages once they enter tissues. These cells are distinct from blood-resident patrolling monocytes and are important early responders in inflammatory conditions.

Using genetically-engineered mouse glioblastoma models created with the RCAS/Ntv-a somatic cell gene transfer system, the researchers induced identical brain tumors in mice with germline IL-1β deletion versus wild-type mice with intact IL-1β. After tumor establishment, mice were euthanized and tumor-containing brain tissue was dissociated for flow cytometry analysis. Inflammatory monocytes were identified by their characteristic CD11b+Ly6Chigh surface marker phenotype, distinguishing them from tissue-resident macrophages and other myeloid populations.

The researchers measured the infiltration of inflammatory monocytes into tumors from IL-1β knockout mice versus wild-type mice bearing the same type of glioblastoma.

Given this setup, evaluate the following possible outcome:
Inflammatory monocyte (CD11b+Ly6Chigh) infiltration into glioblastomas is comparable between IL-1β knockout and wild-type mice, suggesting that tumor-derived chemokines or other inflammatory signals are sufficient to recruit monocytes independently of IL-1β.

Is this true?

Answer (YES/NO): NO